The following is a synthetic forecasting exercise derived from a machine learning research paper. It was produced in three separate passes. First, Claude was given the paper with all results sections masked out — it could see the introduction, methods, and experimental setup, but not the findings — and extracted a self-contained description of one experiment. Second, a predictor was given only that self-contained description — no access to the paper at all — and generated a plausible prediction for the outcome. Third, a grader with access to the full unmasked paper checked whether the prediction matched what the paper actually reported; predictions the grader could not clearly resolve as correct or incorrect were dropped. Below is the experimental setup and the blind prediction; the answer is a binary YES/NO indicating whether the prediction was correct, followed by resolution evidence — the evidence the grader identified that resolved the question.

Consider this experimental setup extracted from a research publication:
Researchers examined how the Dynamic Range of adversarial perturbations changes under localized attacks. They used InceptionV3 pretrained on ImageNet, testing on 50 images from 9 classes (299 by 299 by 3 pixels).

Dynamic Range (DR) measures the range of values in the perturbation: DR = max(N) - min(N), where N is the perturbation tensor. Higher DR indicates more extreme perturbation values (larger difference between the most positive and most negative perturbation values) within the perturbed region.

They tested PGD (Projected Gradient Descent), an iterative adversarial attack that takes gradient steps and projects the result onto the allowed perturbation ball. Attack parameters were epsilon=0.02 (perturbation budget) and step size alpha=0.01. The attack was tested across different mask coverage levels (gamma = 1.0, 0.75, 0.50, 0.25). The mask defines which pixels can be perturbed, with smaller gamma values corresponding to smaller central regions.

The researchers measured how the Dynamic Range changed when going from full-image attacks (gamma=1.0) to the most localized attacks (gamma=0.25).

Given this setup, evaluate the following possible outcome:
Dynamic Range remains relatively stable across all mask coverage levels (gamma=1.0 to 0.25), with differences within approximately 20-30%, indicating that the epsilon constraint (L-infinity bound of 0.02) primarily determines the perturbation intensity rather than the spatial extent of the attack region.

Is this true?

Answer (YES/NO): NO